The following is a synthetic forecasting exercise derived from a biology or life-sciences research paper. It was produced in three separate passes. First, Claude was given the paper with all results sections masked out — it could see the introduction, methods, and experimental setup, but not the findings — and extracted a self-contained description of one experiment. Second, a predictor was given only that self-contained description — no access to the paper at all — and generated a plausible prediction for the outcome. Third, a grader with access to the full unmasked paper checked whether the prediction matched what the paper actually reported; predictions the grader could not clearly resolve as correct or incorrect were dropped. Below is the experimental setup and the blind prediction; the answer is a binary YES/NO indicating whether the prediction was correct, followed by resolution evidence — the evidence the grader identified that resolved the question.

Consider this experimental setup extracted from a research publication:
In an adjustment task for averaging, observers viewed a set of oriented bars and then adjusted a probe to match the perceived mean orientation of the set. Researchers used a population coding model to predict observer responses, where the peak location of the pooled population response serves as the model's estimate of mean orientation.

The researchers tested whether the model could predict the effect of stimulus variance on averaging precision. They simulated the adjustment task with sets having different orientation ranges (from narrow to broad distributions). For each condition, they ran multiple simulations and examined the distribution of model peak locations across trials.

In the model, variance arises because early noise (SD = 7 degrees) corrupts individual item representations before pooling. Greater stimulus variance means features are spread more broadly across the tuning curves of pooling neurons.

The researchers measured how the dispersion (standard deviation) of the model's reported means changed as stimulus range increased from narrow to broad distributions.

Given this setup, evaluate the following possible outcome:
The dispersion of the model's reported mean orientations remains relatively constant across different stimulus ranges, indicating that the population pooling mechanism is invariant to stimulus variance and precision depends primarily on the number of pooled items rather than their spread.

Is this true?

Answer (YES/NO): NO